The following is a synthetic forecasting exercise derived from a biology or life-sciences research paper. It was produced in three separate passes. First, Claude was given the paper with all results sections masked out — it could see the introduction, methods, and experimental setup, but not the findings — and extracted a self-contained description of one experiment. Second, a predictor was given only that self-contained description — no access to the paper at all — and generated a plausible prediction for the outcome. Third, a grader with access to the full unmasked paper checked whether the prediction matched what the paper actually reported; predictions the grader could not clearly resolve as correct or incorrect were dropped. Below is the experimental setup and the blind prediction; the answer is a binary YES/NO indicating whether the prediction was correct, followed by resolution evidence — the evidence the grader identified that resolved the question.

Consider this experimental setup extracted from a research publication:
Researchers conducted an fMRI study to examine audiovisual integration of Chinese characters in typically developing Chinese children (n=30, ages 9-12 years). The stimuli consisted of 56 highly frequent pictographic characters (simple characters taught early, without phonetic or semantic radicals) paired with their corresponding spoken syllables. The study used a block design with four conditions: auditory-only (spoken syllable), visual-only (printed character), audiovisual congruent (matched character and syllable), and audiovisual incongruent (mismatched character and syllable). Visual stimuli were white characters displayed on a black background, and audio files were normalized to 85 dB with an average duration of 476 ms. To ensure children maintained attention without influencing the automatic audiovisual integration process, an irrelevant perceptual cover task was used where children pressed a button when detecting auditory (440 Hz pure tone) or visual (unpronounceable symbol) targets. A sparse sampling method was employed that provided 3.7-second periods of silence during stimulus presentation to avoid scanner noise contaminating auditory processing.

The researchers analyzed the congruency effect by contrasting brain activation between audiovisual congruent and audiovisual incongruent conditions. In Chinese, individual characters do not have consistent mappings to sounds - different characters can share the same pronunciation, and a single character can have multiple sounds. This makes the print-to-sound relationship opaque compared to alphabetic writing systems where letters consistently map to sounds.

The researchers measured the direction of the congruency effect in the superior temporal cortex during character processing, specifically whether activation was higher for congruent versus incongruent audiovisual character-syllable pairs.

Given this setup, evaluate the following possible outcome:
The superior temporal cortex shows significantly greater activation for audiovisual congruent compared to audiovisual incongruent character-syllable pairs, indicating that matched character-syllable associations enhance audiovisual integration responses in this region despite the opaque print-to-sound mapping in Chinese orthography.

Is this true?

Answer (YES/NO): NO